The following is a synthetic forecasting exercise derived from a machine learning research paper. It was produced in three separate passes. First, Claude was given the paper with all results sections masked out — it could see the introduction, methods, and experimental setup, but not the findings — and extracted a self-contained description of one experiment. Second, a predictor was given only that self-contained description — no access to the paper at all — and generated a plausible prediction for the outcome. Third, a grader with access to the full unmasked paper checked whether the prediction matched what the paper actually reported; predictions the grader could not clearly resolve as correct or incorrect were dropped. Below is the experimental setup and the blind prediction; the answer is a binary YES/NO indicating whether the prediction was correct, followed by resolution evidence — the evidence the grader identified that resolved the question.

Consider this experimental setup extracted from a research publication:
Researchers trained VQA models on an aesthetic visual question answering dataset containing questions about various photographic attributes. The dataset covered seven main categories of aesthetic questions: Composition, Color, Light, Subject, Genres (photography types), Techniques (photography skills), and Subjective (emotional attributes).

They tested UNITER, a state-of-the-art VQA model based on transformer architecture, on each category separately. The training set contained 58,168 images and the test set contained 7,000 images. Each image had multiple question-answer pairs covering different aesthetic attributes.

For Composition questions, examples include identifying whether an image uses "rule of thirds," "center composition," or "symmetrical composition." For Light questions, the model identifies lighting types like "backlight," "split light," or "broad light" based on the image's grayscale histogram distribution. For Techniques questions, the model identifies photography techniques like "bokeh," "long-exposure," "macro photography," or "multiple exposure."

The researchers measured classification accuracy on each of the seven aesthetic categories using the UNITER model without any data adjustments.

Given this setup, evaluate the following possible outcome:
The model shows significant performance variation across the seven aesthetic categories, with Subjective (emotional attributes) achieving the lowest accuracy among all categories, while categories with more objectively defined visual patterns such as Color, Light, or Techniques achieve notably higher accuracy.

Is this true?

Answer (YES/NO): NO